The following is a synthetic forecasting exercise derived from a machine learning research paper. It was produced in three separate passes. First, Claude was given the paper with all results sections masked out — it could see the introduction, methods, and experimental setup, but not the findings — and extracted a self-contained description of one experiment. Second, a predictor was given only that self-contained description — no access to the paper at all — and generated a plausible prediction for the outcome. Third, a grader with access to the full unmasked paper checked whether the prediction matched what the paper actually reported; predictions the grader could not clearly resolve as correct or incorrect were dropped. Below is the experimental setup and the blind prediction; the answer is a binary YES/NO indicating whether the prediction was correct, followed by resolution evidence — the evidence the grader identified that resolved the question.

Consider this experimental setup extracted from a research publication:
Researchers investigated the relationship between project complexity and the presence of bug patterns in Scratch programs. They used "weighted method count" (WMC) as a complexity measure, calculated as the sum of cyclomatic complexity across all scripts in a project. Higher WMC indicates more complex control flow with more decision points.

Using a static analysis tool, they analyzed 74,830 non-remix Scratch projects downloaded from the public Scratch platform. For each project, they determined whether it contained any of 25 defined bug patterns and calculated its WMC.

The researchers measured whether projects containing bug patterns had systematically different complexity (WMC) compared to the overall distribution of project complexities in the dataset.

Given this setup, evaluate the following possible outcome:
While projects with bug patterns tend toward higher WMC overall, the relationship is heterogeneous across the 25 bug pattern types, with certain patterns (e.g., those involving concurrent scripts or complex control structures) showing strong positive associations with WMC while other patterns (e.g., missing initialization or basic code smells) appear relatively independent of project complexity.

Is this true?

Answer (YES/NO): NO